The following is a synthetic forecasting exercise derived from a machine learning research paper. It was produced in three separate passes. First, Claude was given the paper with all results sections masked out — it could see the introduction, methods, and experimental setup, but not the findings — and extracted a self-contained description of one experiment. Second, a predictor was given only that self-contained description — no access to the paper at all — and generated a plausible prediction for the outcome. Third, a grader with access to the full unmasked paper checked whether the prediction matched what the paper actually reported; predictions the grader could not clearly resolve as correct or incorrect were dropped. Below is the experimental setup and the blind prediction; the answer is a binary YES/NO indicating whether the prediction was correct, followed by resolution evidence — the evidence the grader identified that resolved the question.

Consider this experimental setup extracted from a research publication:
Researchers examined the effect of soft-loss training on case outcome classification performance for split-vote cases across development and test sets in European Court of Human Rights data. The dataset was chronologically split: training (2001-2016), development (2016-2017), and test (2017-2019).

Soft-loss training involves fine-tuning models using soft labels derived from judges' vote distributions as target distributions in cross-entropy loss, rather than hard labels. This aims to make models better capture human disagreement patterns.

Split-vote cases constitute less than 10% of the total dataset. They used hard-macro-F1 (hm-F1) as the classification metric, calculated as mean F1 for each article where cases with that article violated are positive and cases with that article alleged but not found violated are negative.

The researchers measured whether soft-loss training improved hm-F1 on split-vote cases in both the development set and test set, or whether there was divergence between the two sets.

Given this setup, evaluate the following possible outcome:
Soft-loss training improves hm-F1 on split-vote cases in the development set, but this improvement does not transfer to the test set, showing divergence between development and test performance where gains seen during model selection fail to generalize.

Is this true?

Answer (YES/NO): YES